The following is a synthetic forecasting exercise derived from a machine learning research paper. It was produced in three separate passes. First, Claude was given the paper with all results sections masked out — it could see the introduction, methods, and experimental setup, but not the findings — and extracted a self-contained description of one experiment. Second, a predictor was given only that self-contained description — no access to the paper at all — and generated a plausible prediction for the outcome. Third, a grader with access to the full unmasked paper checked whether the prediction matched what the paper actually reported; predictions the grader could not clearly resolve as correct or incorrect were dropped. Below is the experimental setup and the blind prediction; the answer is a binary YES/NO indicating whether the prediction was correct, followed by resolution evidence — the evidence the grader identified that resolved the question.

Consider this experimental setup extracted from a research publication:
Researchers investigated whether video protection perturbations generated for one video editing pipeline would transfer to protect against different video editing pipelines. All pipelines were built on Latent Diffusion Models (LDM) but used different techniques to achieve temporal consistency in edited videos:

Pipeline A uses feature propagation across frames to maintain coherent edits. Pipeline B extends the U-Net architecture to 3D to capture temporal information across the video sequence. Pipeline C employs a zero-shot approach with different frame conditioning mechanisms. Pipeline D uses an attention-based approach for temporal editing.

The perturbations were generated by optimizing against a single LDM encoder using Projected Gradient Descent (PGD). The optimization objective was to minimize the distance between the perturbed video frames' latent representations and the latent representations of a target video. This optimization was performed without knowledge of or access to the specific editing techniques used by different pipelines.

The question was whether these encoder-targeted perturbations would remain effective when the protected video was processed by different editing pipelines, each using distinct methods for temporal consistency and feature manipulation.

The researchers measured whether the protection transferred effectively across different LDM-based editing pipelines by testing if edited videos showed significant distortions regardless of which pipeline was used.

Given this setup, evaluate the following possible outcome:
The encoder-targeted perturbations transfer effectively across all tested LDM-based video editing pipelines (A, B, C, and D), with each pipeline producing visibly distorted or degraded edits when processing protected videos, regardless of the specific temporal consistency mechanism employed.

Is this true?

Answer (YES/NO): YES